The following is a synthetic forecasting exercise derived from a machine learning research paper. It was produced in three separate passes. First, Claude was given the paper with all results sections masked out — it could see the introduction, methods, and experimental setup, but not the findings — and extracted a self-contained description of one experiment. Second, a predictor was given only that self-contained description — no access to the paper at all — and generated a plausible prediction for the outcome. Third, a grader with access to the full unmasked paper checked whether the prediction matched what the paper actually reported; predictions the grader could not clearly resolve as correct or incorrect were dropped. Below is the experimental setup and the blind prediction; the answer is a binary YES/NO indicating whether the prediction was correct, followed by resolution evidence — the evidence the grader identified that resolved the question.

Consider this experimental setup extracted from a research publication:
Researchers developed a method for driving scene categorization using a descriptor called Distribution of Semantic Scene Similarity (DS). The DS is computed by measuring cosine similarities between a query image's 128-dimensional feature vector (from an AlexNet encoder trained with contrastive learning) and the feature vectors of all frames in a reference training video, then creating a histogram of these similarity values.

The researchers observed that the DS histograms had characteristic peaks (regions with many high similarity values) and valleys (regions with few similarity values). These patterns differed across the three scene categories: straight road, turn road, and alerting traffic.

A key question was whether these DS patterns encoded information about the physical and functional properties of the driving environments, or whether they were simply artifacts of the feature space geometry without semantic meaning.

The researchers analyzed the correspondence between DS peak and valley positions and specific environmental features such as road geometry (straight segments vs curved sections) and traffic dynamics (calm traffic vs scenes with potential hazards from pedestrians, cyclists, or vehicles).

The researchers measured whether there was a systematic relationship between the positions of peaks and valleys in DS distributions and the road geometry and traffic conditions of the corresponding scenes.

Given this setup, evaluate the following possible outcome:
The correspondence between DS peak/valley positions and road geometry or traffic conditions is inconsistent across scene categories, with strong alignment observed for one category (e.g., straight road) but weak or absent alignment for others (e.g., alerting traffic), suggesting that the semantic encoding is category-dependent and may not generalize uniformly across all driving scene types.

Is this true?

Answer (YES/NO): NO